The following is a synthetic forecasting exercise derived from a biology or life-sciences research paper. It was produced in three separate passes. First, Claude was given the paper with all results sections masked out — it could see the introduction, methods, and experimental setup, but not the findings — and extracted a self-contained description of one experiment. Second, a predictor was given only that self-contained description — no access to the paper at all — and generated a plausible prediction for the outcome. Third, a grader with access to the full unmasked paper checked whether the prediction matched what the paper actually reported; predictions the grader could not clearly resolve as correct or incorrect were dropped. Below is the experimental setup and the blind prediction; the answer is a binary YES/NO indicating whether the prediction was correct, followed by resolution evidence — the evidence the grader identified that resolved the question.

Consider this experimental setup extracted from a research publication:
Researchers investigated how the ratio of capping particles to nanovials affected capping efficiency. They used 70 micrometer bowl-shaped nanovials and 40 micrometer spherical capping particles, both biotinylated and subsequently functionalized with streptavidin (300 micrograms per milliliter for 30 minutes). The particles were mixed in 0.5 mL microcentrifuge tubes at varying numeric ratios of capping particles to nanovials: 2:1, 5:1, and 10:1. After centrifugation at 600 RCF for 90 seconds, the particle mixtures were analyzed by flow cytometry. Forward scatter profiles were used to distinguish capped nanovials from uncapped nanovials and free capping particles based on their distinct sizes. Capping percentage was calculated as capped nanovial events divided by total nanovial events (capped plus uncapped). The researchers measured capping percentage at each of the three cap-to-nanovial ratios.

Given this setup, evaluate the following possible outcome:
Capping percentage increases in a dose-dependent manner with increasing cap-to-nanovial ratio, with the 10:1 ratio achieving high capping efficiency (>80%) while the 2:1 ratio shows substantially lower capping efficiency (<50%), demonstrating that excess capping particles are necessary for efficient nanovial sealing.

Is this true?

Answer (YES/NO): NO